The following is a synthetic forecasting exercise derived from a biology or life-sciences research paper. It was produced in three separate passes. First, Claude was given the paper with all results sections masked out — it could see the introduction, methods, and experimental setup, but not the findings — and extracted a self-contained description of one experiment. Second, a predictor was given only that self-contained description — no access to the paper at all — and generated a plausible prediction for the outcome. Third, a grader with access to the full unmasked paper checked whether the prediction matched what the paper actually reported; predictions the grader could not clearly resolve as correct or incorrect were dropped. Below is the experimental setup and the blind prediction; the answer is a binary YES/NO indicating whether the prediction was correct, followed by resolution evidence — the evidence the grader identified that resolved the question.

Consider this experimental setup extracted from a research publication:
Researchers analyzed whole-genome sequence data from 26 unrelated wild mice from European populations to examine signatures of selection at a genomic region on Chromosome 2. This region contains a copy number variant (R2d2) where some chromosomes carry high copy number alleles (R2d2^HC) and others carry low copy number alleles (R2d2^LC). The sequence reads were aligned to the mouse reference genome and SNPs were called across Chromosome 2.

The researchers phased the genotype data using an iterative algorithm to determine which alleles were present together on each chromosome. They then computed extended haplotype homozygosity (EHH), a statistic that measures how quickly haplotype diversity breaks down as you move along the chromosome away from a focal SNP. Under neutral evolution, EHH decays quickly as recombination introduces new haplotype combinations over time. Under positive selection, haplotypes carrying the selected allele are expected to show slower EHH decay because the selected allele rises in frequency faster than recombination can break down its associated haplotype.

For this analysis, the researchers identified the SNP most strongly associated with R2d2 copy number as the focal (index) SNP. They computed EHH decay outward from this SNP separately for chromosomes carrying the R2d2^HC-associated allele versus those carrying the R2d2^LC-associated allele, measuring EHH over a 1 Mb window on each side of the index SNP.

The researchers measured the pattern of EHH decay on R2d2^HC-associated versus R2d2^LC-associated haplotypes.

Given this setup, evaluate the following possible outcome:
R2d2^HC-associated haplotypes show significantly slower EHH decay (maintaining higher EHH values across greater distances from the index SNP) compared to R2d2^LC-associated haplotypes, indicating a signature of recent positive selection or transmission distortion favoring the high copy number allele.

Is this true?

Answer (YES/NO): YES